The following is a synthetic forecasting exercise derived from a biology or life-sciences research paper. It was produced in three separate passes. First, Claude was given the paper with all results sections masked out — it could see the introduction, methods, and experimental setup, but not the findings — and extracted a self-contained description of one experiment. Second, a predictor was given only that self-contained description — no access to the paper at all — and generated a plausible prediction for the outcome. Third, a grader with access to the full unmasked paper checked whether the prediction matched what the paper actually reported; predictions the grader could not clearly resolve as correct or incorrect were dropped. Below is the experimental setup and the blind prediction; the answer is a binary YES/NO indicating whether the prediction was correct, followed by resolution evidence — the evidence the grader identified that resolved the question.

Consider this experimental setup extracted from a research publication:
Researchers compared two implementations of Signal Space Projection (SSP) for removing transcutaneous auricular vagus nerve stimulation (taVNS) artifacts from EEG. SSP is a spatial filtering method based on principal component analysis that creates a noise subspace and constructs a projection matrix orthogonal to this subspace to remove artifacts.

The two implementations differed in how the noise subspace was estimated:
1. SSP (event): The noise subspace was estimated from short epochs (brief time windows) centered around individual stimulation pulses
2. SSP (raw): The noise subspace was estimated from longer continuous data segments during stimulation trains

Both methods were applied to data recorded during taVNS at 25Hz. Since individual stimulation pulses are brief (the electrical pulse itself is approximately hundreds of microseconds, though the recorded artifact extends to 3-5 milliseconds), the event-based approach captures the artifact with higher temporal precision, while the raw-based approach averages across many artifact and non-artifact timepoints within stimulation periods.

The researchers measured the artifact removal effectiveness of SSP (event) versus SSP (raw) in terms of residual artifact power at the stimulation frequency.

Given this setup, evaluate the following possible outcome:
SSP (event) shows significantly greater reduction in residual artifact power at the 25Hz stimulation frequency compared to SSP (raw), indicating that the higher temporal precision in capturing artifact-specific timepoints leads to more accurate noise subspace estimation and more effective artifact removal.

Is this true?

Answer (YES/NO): NO